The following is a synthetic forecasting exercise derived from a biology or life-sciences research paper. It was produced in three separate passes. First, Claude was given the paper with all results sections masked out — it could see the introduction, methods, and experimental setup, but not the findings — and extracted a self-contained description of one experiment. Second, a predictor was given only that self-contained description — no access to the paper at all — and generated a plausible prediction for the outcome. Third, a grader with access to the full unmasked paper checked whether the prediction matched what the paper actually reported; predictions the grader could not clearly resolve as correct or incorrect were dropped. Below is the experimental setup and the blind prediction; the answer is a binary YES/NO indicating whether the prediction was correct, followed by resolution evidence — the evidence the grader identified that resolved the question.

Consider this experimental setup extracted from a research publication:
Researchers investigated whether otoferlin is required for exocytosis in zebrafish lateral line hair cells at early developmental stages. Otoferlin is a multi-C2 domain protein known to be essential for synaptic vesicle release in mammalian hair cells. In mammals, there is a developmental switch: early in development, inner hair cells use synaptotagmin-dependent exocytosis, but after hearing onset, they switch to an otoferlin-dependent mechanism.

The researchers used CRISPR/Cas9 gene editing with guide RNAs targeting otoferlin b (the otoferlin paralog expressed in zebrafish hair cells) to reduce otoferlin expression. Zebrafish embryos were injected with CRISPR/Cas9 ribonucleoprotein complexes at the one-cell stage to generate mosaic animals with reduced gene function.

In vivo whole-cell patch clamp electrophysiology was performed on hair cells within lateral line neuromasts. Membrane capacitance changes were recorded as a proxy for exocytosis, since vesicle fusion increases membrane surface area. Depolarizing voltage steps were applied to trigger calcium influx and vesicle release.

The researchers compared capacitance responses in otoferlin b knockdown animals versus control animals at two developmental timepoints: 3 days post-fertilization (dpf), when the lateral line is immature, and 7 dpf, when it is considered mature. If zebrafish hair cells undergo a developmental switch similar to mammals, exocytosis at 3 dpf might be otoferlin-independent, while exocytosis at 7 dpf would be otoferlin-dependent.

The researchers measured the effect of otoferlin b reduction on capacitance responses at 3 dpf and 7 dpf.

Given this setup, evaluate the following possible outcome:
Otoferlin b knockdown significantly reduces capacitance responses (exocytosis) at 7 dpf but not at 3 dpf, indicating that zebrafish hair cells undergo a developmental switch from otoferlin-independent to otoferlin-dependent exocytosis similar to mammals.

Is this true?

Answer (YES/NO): NO